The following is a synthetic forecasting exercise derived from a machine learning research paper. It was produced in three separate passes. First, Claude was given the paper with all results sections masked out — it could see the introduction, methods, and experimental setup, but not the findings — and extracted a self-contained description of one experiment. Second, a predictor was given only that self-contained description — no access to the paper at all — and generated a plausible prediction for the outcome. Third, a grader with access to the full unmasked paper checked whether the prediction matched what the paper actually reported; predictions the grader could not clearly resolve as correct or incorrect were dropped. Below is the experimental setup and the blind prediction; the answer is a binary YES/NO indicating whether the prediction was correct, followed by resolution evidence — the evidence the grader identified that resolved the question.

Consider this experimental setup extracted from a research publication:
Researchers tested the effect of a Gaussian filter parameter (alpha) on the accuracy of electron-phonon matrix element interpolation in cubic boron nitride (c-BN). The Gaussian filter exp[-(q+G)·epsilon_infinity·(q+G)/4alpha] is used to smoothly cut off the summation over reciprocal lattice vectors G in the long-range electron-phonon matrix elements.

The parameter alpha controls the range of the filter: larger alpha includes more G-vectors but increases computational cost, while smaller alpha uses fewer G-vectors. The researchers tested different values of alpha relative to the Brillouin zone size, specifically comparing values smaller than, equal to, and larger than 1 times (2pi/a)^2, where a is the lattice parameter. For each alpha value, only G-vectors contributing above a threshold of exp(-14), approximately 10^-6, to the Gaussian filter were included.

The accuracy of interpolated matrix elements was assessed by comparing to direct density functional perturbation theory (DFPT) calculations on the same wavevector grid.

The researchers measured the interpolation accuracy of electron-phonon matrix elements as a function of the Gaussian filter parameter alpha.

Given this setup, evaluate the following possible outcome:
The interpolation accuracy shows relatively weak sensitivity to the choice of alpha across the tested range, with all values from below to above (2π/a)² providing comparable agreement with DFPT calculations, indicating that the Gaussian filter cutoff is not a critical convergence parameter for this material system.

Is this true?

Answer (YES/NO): NO